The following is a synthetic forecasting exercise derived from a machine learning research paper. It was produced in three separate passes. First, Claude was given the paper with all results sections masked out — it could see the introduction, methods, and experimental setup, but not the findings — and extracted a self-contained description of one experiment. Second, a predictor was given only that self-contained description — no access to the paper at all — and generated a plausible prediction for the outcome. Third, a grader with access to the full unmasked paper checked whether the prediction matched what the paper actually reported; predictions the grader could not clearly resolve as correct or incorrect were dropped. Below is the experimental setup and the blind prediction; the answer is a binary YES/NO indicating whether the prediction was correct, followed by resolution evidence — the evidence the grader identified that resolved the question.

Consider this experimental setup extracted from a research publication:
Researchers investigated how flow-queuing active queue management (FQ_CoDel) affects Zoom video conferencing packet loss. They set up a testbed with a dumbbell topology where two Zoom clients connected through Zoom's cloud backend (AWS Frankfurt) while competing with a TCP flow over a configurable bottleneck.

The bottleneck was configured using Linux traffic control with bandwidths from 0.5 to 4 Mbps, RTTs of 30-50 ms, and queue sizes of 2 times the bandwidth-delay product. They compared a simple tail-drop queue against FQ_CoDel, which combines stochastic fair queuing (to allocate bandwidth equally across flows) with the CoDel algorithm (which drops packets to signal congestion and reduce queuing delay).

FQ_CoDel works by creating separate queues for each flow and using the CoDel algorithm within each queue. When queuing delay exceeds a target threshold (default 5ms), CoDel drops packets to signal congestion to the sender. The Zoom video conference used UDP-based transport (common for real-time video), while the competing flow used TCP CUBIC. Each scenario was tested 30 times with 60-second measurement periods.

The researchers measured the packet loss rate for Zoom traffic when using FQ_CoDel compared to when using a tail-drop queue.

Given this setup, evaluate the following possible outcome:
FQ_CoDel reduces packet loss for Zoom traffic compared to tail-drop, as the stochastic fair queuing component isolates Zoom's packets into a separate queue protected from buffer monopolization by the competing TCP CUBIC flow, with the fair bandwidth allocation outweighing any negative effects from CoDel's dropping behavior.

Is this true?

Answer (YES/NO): NO